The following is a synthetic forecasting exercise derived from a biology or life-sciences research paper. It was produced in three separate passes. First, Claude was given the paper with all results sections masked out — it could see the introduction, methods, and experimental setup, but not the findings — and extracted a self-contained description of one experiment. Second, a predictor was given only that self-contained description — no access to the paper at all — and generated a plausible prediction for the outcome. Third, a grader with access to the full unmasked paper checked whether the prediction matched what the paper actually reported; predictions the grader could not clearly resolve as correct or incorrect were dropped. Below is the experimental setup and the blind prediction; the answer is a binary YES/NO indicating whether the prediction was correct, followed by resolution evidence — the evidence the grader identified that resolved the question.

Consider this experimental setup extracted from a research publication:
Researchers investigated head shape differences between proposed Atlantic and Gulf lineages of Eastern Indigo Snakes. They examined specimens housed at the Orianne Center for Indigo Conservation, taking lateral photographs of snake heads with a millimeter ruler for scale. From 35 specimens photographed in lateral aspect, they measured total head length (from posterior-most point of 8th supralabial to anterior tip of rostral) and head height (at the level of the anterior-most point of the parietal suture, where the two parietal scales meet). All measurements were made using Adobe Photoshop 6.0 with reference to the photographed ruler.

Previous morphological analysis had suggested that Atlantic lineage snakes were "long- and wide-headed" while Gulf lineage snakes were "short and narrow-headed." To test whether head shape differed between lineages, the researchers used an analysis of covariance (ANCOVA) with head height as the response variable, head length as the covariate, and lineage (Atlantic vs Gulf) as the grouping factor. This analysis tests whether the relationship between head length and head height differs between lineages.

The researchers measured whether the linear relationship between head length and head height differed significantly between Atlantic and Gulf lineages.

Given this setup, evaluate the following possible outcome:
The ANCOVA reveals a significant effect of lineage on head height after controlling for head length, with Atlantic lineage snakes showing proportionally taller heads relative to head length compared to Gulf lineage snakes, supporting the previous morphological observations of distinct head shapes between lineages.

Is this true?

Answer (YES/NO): NO